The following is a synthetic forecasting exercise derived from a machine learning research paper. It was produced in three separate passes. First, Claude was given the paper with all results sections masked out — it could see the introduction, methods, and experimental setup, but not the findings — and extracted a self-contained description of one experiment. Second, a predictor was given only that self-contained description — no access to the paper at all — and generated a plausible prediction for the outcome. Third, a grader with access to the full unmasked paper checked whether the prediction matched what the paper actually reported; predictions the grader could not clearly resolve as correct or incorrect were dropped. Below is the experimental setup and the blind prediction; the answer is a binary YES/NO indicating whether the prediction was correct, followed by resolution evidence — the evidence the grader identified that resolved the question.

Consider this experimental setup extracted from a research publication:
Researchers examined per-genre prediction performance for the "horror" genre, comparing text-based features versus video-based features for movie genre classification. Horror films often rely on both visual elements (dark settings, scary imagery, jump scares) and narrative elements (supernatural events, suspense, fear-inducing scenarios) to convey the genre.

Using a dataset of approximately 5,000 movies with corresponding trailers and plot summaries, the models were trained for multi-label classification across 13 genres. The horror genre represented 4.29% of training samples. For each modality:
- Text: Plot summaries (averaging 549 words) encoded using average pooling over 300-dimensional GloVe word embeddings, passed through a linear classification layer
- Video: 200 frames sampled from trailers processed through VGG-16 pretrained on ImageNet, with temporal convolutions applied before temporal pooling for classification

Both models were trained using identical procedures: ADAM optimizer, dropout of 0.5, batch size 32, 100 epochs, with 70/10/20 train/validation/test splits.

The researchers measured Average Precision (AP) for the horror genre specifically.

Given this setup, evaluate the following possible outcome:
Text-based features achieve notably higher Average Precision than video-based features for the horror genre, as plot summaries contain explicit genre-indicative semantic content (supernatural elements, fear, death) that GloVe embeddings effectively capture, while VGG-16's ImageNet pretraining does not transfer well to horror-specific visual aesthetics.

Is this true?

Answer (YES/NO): YES